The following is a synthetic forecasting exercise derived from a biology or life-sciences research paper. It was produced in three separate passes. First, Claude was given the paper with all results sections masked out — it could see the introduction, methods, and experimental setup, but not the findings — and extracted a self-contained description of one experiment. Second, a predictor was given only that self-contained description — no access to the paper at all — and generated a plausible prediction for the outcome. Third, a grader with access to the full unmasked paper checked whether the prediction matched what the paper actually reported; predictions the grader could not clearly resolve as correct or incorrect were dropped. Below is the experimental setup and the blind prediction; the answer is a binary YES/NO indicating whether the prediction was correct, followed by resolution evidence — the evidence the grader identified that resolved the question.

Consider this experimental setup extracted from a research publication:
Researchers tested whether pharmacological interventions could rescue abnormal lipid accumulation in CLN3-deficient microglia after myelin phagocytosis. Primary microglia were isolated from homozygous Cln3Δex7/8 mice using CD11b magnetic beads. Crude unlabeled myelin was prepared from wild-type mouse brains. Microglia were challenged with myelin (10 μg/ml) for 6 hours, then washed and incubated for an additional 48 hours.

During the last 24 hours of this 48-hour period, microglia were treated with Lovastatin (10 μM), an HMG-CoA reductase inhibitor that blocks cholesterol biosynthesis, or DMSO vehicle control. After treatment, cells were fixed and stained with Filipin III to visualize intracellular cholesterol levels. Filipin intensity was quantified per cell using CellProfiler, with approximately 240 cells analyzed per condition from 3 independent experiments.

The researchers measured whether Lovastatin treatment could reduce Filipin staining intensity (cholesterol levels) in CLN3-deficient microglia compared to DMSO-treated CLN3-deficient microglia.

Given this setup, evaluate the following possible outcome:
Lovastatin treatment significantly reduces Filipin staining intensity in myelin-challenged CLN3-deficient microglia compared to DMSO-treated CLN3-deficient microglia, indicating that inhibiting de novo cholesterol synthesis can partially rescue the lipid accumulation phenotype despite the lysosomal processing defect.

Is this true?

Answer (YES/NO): YES